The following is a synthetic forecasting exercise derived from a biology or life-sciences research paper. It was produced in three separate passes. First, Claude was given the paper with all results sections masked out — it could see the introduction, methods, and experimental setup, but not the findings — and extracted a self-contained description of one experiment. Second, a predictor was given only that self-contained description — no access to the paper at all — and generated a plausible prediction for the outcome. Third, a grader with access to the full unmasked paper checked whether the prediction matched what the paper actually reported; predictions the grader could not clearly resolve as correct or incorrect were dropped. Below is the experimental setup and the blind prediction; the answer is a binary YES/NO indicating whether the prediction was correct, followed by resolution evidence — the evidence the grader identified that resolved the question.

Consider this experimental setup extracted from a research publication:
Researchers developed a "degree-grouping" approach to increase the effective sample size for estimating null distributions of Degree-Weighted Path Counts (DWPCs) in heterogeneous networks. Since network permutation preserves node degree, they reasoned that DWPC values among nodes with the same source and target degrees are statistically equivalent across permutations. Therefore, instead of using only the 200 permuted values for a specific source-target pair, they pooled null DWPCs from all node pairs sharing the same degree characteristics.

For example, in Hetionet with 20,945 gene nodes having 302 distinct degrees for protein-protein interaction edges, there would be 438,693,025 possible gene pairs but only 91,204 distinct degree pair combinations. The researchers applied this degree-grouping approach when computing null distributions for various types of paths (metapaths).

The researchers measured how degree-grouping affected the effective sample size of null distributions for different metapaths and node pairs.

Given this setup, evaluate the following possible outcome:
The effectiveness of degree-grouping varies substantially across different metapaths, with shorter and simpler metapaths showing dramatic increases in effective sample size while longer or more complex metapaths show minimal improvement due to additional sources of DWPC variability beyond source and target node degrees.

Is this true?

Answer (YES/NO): NO